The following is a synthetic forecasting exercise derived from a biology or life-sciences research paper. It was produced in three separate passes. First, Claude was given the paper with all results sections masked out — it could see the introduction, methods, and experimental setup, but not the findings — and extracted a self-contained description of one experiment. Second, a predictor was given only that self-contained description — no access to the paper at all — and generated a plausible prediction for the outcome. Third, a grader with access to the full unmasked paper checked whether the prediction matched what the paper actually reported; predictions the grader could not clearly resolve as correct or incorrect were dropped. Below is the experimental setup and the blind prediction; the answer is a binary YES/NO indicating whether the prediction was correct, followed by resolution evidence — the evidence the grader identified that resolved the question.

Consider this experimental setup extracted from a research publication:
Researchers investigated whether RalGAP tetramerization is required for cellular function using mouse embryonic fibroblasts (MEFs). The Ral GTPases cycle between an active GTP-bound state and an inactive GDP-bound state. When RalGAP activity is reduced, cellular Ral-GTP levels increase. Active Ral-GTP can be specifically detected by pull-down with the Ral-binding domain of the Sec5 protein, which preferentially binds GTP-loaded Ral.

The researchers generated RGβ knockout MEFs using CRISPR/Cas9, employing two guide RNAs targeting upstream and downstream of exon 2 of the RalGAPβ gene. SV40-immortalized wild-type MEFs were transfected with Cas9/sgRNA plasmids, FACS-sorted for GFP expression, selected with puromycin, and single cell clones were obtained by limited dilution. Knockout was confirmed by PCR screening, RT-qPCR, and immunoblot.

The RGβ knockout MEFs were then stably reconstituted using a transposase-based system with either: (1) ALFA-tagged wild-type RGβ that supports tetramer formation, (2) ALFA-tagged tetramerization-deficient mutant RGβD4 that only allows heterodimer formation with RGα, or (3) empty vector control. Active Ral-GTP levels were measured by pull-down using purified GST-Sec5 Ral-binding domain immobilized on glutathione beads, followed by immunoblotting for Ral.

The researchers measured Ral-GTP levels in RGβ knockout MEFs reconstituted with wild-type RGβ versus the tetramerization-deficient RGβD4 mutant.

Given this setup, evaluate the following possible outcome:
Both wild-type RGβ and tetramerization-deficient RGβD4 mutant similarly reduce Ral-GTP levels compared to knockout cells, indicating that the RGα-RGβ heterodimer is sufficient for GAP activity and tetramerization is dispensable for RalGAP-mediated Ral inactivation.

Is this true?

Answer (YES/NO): NO